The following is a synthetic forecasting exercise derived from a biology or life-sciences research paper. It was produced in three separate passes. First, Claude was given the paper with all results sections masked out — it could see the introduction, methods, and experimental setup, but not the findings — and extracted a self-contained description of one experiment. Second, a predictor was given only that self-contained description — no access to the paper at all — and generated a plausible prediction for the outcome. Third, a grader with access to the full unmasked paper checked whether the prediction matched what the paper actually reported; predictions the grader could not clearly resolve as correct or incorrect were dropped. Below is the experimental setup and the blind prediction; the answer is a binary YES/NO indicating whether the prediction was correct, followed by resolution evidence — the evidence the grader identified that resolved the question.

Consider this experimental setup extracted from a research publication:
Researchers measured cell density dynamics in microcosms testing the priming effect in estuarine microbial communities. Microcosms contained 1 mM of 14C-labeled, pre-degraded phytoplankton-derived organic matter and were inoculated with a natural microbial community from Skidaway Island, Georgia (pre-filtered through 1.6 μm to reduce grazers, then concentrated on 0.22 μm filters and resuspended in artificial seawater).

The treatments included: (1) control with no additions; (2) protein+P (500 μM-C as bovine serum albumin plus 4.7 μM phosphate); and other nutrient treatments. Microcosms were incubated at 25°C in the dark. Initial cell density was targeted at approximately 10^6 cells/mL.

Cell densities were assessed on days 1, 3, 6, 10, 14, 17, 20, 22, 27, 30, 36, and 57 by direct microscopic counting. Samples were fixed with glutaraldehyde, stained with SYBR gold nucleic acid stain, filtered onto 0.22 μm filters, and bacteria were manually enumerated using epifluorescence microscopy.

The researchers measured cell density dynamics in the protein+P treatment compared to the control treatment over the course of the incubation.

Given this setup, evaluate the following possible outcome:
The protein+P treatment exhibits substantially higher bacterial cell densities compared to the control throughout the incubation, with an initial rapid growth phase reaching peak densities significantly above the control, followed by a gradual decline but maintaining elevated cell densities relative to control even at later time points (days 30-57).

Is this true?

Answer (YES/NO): NO